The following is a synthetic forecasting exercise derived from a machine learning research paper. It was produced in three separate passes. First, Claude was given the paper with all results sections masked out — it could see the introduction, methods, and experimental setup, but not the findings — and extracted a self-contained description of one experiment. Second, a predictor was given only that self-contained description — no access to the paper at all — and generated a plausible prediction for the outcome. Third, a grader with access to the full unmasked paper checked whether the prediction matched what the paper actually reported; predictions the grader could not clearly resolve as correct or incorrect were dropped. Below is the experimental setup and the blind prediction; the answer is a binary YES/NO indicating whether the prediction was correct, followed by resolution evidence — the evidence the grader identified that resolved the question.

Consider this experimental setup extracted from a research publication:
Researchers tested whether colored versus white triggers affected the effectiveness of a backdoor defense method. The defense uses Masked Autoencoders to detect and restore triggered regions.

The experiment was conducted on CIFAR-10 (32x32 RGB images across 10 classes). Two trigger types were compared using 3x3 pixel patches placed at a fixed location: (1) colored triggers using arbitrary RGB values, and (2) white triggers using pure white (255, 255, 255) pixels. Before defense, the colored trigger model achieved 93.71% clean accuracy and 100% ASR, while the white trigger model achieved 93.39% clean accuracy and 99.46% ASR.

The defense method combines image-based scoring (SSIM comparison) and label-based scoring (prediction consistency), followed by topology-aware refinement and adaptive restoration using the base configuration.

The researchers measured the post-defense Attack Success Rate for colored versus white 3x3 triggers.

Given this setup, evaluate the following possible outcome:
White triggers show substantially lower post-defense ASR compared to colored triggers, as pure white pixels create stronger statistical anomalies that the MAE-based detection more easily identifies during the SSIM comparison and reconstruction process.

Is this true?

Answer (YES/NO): NO